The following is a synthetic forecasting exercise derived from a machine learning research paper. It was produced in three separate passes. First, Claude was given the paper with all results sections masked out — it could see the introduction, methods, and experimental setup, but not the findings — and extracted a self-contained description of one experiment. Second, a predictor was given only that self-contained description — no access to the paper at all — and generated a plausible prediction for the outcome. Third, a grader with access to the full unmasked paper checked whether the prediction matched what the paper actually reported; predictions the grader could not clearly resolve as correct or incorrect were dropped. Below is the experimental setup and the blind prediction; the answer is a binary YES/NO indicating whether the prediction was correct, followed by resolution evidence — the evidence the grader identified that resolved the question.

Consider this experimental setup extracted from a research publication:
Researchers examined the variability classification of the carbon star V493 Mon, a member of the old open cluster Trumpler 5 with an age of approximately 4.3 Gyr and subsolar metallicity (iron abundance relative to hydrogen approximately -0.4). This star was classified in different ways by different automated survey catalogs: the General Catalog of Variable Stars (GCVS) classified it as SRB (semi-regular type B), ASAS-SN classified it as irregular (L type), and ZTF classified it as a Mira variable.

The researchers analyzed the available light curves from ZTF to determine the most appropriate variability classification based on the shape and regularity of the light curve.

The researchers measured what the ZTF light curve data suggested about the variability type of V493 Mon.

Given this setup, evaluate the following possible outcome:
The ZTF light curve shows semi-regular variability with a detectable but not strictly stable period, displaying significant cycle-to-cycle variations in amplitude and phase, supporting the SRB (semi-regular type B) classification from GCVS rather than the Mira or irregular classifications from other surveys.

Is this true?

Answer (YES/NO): NO